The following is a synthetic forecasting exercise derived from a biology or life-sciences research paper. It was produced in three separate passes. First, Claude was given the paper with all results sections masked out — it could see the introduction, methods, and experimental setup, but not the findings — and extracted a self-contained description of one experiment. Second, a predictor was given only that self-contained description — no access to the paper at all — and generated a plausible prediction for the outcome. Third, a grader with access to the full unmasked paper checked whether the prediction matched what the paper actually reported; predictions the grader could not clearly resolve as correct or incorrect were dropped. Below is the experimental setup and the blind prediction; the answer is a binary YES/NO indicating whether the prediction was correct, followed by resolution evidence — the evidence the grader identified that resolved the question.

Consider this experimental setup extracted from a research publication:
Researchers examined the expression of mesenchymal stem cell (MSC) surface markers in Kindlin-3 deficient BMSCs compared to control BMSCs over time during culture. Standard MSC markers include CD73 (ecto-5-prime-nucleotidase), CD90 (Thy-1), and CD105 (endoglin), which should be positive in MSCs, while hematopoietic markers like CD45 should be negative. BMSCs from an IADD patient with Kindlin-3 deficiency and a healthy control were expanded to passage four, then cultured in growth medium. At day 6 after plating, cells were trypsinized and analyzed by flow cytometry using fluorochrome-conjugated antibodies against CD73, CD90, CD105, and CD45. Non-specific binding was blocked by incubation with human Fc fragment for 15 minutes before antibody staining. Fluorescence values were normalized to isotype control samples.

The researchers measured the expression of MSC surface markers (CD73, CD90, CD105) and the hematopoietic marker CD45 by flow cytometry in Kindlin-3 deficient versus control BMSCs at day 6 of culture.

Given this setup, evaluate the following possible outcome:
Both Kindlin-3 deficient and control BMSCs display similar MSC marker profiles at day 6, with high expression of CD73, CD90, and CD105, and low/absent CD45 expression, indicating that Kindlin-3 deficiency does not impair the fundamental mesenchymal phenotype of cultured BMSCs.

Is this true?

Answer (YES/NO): YES